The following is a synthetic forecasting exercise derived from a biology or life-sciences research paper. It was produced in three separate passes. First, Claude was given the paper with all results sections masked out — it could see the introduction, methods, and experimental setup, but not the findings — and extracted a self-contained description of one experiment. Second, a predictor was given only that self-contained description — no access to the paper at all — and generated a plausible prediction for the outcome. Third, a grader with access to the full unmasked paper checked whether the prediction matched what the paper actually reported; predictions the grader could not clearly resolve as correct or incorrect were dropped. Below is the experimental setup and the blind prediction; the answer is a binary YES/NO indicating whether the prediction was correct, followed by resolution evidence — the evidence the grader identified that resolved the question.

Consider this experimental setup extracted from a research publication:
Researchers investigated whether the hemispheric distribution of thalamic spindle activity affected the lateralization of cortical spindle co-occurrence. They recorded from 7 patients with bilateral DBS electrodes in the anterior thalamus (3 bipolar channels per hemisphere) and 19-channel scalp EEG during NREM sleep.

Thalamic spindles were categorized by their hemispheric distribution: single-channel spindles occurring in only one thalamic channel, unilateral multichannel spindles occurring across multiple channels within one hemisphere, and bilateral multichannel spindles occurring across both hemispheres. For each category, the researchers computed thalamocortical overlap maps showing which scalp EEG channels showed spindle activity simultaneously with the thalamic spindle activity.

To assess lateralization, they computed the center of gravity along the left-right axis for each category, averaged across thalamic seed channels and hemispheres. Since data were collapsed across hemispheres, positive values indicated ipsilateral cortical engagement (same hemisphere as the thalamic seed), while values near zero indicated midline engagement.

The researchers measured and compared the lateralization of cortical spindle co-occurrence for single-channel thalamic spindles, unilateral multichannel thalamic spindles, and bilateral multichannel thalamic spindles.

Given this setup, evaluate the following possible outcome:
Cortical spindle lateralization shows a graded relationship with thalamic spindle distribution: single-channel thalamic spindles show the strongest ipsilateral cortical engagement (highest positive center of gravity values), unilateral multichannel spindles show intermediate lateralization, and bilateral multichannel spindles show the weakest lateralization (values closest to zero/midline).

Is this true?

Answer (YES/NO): NO